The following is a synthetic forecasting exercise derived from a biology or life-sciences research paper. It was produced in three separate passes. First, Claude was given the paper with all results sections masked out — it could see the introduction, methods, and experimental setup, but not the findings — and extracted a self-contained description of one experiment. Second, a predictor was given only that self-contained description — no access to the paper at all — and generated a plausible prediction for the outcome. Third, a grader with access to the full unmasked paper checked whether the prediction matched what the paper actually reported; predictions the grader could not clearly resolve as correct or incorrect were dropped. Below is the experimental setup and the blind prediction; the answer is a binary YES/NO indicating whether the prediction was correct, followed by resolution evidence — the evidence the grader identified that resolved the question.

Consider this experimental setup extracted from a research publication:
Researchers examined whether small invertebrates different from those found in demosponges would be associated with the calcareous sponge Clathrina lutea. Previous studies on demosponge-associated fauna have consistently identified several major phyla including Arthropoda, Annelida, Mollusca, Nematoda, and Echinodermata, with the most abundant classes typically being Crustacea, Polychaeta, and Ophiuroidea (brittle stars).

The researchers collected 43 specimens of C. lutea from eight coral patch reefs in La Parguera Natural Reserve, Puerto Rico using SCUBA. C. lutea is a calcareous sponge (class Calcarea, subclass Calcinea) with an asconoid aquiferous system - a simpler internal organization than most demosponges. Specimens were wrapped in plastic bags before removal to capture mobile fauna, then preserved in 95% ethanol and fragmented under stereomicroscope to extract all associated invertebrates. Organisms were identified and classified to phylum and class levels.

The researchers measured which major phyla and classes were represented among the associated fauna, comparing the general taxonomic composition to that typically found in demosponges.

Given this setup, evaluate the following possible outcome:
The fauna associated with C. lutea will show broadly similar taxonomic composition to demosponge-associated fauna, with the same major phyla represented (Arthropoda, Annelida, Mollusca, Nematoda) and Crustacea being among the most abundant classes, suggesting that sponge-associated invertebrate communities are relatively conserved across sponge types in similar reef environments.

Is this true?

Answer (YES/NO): YES